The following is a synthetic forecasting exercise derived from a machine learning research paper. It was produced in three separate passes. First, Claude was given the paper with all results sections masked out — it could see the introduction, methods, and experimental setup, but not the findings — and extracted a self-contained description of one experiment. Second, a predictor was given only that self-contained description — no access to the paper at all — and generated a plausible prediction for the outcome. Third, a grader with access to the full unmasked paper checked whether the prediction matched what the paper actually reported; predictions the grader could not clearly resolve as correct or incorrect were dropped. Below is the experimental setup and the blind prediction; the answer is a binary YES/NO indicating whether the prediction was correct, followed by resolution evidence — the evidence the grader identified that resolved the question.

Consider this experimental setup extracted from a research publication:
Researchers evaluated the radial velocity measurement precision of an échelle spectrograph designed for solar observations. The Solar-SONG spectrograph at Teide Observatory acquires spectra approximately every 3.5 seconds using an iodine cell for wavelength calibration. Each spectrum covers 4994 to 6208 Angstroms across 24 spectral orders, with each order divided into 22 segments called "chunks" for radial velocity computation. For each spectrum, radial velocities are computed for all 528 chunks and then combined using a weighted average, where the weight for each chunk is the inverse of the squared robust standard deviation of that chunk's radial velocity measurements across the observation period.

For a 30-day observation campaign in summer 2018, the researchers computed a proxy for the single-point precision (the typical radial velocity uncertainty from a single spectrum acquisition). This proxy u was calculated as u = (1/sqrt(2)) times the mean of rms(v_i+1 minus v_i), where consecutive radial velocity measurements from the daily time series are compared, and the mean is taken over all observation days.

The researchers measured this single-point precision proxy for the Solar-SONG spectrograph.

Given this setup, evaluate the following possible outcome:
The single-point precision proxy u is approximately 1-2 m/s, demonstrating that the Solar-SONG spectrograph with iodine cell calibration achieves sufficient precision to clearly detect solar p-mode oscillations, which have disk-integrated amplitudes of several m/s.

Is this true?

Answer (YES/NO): NO